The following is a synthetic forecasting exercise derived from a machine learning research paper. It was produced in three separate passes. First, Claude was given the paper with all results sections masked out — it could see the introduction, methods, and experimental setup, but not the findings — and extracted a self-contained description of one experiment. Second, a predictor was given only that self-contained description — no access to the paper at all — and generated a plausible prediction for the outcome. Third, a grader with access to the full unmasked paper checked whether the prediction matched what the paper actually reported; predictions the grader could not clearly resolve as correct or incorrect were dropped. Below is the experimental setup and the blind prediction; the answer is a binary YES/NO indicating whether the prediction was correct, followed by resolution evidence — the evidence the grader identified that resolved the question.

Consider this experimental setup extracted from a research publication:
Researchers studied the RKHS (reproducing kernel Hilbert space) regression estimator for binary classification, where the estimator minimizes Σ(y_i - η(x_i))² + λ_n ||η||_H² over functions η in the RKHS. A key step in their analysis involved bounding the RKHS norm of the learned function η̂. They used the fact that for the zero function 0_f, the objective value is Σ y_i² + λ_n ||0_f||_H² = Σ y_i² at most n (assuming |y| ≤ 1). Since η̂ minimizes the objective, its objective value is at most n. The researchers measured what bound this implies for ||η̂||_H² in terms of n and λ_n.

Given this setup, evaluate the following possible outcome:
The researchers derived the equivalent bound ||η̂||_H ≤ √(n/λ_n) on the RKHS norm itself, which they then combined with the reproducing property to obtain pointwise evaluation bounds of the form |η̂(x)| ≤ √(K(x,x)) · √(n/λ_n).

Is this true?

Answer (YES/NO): NO